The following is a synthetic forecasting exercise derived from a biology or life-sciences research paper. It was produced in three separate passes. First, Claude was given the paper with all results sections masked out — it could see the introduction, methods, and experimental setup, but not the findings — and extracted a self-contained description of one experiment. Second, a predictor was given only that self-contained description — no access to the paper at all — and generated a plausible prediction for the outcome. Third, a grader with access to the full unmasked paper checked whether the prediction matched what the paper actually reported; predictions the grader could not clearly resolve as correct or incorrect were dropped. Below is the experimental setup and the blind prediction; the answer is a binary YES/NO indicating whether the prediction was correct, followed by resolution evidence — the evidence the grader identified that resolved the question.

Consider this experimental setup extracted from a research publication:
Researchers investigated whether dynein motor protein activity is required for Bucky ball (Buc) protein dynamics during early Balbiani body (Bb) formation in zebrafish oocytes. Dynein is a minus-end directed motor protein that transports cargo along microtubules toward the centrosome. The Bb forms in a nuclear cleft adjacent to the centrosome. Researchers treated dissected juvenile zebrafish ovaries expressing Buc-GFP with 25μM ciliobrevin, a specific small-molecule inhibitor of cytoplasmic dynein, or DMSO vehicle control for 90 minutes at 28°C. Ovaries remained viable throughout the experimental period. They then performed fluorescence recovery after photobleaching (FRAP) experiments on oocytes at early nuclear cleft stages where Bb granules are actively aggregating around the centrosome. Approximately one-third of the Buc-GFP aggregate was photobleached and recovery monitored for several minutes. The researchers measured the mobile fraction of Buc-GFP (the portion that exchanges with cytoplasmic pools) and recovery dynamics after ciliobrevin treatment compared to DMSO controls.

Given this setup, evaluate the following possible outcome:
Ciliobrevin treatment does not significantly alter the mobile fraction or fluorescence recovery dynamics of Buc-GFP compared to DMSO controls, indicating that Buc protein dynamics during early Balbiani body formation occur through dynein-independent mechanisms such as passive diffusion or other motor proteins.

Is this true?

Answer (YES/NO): NO